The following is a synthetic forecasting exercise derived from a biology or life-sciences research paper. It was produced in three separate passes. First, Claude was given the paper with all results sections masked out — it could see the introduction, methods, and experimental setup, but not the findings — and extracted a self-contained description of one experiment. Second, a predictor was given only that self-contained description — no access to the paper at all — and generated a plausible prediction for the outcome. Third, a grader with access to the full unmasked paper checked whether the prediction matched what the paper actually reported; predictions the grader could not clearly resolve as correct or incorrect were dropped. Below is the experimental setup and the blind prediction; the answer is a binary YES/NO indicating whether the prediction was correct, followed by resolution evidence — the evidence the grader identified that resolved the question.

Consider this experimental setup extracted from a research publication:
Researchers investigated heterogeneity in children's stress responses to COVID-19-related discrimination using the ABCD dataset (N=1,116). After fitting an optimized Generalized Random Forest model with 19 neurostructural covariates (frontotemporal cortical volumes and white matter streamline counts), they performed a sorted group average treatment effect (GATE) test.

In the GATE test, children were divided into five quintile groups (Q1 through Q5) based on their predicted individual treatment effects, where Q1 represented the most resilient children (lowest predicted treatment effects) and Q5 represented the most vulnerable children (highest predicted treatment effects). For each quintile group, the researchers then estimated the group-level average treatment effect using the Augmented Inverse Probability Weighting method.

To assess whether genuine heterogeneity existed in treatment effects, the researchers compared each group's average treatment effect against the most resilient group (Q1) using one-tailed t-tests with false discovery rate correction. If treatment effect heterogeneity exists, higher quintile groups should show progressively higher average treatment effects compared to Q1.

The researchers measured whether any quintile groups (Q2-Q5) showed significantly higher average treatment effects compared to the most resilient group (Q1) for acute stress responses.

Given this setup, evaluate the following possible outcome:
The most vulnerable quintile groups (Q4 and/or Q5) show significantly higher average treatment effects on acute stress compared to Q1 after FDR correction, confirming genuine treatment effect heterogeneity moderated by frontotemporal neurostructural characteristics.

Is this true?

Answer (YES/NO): YES